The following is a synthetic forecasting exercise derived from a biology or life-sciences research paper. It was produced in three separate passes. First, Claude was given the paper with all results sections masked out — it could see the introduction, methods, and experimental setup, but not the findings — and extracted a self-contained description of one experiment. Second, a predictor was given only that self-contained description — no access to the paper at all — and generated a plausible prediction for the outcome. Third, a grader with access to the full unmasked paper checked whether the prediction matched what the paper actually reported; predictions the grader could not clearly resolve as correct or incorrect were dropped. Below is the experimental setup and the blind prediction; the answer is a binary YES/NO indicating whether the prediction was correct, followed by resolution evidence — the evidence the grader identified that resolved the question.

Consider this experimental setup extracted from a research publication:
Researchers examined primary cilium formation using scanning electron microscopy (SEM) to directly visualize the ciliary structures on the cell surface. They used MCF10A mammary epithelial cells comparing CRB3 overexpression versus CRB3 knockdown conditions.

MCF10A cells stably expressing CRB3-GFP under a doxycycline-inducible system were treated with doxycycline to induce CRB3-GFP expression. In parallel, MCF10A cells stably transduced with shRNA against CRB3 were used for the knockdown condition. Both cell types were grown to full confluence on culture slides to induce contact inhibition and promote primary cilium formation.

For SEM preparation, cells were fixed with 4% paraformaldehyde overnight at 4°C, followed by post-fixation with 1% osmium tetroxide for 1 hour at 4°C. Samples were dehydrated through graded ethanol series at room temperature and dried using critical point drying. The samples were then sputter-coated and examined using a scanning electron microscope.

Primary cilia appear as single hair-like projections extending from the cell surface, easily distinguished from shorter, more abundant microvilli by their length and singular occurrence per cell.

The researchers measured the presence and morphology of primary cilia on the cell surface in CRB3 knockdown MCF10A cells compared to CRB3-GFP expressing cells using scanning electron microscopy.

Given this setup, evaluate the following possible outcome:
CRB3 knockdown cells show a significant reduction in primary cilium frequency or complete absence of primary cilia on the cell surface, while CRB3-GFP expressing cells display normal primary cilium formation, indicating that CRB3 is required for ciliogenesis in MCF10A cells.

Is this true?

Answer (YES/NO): YES